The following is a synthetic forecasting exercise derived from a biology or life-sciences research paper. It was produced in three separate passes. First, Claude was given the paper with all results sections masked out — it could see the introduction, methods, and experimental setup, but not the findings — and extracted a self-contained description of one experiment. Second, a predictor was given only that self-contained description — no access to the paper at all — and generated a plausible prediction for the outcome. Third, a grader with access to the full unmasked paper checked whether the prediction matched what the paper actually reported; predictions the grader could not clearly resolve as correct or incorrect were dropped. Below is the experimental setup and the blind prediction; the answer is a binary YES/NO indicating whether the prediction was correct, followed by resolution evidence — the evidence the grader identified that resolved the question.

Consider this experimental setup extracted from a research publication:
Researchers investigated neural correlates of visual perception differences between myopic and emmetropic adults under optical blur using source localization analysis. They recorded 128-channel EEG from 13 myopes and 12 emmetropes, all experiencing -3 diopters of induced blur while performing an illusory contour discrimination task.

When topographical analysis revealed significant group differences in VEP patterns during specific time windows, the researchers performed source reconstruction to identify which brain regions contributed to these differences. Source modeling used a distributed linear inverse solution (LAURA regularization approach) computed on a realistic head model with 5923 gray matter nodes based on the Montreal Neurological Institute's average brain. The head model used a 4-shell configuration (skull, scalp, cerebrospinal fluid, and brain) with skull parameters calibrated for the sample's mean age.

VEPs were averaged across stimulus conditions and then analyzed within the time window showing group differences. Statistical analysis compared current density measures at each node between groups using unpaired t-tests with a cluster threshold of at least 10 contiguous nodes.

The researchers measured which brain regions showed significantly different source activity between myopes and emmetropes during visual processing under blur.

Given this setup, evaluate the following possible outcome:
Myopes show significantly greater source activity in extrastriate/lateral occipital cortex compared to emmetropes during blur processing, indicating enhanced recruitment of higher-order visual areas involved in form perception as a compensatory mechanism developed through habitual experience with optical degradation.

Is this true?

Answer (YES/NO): NO